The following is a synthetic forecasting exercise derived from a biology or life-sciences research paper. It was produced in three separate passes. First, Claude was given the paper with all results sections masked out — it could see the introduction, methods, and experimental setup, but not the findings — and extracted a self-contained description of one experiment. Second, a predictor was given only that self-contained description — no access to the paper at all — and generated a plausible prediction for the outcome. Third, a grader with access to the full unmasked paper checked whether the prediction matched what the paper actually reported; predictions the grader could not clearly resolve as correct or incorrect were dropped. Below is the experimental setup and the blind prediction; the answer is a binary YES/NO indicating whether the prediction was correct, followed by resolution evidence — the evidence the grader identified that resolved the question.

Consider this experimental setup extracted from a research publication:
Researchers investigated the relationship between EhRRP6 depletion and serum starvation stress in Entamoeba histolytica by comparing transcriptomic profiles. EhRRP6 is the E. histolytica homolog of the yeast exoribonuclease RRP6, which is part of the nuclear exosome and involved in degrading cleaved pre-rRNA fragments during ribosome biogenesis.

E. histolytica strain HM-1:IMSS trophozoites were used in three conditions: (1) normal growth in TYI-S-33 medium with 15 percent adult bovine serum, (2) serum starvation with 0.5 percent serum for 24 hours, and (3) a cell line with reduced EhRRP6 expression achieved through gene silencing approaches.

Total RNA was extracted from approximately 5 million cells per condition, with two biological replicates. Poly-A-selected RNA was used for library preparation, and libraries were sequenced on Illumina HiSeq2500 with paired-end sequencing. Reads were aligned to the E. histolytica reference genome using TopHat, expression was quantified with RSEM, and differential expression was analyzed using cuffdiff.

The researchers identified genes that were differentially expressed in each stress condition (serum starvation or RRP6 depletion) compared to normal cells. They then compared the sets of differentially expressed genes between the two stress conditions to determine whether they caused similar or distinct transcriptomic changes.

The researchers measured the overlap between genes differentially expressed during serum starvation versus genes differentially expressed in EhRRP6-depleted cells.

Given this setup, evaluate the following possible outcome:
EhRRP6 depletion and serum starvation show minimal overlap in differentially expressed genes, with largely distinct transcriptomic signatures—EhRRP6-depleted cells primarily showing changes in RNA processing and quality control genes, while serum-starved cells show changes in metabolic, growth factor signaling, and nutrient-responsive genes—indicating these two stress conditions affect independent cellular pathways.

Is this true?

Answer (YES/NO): NO